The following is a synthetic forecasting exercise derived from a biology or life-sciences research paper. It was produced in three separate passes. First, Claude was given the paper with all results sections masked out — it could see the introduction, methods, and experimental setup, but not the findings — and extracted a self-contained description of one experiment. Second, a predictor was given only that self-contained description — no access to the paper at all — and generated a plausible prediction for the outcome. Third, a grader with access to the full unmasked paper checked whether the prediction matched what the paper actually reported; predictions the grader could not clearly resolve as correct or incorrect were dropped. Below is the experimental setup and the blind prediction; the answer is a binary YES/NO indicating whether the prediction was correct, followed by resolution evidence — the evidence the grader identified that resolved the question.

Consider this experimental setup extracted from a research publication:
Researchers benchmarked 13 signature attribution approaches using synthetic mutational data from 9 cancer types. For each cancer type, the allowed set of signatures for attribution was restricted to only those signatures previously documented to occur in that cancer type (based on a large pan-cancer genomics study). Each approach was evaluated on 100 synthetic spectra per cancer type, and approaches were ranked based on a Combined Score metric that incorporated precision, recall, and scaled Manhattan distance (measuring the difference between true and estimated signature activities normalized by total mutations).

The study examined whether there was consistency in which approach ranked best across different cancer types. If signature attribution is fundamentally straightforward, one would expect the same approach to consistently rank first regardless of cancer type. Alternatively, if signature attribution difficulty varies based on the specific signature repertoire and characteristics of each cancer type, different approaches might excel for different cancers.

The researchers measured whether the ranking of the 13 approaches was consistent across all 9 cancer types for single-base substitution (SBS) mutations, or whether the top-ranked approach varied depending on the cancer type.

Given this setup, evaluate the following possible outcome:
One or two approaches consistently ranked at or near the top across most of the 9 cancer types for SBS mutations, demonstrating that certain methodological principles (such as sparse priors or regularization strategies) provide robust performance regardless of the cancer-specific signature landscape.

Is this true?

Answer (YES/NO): NO